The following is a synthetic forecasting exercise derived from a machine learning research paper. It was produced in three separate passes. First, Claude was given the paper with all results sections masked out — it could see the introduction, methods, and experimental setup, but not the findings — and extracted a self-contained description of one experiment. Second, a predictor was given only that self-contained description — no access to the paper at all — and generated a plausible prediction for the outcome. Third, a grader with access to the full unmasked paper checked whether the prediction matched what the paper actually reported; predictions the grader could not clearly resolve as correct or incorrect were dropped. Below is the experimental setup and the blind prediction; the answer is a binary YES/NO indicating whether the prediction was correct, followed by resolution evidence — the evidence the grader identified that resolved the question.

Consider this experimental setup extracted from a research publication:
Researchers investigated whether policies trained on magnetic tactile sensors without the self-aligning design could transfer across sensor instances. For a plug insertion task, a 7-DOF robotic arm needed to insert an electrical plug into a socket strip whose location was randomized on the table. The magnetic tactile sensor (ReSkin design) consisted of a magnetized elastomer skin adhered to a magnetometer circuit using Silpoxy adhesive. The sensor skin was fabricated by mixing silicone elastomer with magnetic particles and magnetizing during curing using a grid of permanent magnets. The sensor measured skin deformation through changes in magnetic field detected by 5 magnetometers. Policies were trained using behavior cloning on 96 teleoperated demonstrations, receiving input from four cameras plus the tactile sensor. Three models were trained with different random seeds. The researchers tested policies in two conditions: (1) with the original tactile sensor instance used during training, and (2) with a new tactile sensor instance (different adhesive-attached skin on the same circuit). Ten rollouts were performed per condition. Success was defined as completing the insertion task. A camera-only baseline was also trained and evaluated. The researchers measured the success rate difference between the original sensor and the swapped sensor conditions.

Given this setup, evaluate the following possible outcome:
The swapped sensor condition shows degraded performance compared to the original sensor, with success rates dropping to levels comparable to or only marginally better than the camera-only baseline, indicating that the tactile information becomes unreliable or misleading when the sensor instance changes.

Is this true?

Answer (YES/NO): YES